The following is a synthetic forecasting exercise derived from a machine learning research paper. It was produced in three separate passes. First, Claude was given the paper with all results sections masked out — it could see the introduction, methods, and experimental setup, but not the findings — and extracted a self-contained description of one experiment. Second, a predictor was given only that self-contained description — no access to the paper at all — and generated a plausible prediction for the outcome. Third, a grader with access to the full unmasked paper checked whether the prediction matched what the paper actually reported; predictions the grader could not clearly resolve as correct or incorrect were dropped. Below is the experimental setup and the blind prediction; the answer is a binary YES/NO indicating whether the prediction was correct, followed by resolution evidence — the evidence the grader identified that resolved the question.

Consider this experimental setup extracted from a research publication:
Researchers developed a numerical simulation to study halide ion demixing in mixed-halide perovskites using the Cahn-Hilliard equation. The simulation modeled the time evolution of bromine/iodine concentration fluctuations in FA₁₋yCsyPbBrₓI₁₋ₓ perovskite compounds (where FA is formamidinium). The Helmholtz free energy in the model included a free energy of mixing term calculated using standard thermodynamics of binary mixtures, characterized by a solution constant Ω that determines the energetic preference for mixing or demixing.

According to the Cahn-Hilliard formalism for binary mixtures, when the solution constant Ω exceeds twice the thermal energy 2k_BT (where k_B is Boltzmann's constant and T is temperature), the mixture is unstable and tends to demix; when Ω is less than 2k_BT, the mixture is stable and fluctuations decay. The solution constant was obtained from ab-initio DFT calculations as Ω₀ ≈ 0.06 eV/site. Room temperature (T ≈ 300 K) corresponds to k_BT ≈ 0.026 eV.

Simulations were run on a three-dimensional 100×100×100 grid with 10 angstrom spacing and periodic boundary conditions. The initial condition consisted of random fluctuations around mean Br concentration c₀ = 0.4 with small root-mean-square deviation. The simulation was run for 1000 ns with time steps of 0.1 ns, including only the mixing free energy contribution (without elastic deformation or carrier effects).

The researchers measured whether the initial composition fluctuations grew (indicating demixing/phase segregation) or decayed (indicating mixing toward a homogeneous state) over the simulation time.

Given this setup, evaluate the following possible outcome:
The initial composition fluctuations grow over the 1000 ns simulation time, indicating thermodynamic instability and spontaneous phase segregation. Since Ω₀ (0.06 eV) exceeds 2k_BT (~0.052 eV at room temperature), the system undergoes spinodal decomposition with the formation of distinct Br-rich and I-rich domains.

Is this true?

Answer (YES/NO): YES